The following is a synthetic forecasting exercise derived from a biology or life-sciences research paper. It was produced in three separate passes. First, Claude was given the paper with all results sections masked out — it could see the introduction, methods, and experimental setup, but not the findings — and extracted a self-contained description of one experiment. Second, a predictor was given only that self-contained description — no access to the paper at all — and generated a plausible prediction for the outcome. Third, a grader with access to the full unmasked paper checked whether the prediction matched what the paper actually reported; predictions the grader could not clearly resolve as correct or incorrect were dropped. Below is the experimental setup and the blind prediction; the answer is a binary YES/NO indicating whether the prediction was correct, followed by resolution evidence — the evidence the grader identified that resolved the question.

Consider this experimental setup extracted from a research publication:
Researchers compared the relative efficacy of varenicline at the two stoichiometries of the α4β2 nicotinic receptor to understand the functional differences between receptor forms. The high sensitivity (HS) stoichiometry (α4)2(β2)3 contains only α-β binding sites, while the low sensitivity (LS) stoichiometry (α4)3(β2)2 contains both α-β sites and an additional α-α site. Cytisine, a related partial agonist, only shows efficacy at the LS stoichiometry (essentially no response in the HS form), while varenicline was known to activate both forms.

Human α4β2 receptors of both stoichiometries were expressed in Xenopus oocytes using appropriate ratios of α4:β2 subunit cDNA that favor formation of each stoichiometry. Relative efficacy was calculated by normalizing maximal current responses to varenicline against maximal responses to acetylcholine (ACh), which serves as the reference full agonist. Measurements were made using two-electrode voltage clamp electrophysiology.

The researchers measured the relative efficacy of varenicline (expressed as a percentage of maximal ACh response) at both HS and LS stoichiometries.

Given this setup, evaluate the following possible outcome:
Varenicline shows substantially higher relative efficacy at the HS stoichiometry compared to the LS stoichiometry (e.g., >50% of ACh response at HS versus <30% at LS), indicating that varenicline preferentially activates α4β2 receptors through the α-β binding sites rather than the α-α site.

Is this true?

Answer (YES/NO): NO